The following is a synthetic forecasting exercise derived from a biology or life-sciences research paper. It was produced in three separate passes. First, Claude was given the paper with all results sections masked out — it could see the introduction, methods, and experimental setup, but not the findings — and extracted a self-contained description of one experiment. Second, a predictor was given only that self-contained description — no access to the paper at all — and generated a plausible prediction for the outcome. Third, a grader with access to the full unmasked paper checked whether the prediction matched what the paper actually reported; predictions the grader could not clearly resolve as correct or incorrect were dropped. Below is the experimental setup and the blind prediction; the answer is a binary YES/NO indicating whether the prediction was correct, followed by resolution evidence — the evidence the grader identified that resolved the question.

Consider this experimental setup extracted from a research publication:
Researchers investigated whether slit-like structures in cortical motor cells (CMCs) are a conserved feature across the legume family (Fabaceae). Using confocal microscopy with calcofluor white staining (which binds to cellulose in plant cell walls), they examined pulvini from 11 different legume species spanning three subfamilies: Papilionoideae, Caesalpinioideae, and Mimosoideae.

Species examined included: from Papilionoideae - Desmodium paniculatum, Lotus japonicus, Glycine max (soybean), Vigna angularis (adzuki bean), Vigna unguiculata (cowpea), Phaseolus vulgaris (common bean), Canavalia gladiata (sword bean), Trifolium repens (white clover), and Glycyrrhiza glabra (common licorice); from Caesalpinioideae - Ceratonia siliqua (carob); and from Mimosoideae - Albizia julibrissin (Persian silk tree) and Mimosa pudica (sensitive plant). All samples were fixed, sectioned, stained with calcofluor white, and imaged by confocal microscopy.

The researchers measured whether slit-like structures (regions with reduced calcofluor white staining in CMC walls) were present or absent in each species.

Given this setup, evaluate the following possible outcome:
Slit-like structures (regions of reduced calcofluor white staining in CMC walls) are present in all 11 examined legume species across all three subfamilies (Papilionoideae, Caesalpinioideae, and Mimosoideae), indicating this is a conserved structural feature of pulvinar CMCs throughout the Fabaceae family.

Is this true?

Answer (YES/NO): YES